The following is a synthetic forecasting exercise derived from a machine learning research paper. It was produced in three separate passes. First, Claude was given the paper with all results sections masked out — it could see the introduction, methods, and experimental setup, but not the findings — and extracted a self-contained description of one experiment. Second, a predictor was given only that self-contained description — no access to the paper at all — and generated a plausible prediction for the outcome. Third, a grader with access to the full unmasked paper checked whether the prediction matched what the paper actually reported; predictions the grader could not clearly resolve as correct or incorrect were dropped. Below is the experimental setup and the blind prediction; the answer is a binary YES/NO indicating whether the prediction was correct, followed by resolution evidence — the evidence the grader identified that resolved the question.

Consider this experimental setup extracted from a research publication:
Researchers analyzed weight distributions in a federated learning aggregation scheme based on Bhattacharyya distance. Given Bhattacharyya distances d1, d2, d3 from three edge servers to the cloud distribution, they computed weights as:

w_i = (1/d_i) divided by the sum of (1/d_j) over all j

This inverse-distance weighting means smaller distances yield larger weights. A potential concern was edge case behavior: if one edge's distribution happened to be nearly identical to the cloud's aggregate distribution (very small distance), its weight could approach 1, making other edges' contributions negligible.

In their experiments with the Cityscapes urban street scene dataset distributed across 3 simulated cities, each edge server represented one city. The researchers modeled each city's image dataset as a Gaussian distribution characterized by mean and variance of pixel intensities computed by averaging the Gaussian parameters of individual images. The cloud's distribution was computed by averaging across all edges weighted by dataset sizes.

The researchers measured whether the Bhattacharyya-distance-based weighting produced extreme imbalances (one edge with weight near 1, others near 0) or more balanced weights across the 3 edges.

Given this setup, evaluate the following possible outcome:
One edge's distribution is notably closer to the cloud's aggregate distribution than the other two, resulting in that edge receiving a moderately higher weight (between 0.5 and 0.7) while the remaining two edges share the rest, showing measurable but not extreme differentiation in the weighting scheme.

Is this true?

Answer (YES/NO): NO